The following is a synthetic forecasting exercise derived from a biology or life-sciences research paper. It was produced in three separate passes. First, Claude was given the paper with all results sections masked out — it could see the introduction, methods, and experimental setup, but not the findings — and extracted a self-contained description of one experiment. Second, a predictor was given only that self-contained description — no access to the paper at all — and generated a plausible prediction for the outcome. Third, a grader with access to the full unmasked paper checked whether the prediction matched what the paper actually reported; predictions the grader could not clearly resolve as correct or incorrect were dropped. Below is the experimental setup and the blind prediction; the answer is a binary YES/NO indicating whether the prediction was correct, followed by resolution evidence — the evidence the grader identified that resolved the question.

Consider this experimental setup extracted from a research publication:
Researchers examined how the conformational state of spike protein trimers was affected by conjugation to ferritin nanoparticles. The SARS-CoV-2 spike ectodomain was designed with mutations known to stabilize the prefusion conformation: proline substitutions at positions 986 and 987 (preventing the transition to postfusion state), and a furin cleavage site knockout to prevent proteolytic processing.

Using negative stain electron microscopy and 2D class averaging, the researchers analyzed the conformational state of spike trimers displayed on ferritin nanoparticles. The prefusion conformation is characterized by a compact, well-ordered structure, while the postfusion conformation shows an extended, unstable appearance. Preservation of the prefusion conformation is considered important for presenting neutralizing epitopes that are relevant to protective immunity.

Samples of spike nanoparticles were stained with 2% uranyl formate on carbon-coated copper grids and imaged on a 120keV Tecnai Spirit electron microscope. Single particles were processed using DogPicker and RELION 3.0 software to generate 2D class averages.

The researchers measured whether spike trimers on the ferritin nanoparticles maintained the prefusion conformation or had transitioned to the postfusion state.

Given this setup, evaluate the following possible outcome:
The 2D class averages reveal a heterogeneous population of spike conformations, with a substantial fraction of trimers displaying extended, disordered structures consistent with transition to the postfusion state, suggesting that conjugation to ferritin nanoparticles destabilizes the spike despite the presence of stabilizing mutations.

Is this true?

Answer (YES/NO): NO